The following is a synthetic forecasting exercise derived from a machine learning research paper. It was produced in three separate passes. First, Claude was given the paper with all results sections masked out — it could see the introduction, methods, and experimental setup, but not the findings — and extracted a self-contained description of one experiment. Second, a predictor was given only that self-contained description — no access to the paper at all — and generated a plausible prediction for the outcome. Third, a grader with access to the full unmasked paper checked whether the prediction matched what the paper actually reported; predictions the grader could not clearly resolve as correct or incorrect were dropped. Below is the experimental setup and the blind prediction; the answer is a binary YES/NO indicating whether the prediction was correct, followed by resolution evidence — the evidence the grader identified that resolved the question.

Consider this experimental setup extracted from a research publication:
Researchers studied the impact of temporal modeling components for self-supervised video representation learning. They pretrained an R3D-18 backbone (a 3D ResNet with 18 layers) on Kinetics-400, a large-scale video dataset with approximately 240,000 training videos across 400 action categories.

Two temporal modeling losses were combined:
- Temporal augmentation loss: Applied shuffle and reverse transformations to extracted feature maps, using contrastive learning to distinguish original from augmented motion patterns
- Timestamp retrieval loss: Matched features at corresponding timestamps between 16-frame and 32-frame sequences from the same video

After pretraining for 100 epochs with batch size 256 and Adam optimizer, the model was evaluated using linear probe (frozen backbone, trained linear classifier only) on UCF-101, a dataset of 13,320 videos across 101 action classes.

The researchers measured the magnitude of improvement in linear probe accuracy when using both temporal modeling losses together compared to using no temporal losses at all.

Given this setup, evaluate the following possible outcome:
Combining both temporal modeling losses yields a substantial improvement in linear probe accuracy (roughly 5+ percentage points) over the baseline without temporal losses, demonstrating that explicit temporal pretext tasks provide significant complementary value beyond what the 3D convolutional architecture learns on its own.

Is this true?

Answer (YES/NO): YES